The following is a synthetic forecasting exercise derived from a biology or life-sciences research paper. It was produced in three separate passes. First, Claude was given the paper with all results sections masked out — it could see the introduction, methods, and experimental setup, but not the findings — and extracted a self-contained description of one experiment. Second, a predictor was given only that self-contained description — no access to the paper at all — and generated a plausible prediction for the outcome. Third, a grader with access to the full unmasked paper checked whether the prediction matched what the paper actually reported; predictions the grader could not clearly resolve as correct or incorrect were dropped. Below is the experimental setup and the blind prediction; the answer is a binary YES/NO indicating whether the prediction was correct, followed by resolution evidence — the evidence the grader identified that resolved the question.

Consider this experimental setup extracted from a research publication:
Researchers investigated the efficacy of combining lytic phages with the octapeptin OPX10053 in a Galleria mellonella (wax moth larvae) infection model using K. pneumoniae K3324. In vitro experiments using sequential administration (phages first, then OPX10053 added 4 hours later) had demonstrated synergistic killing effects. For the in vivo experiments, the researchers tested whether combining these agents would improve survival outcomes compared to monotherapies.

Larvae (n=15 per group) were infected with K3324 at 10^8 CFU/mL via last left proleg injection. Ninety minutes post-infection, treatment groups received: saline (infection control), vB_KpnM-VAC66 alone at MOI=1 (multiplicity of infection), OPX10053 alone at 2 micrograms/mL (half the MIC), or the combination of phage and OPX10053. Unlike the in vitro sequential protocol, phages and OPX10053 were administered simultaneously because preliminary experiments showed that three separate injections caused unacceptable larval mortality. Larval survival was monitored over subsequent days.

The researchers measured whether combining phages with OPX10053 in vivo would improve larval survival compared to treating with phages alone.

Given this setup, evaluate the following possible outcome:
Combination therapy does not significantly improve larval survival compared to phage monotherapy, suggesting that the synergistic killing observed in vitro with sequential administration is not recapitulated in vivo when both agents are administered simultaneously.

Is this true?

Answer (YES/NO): YES